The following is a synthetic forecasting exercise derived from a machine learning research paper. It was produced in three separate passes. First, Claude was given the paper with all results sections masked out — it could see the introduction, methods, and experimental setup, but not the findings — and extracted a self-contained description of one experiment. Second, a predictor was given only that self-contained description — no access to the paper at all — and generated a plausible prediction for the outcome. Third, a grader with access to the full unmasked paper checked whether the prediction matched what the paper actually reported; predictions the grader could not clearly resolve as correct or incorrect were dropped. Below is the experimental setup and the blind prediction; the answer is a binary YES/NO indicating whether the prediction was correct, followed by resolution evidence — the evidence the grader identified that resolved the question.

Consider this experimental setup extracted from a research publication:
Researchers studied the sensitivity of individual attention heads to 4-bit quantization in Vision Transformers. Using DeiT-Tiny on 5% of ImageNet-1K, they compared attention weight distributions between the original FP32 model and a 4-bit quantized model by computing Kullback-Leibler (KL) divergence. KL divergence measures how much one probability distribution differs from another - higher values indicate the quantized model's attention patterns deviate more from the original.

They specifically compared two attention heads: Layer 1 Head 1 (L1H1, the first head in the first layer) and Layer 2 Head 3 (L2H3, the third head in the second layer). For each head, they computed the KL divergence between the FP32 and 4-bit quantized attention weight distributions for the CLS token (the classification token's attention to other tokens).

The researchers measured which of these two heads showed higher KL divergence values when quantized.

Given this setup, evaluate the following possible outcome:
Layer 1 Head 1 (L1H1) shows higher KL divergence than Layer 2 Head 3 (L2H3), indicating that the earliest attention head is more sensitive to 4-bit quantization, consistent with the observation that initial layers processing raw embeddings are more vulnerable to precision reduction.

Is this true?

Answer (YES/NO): NO